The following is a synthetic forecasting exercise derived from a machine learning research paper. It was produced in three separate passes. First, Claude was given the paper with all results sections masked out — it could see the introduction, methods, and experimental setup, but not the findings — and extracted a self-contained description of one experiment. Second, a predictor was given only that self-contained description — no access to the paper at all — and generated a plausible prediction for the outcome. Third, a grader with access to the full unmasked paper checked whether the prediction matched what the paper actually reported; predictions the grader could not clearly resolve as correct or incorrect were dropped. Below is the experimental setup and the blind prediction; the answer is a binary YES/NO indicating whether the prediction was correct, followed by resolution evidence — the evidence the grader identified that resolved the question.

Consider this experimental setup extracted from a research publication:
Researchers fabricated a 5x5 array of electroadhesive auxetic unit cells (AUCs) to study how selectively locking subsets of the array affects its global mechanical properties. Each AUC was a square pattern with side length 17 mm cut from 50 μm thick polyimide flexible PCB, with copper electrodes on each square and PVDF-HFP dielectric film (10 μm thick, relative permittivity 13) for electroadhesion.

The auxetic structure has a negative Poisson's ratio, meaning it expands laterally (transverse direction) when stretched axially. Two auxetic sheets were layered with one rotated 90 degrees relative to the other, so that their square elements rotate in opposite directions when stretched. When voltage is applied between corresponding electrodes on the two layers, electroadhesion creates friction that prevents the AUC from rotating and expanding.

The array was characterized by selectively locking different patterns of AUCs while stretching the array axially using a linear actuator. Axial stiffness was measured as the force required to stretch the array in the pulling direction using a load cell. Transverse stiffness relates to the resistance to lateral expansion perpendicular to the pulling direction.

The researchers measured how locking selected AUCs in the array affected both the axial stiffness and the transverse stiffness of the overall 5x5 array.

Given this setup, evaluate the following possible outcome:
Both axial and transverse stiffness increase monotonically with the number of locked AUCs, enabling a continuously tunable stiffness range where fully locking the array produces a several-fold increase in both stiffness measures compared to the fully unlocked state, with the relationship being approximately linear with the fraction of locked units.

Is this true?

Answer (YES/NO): NO